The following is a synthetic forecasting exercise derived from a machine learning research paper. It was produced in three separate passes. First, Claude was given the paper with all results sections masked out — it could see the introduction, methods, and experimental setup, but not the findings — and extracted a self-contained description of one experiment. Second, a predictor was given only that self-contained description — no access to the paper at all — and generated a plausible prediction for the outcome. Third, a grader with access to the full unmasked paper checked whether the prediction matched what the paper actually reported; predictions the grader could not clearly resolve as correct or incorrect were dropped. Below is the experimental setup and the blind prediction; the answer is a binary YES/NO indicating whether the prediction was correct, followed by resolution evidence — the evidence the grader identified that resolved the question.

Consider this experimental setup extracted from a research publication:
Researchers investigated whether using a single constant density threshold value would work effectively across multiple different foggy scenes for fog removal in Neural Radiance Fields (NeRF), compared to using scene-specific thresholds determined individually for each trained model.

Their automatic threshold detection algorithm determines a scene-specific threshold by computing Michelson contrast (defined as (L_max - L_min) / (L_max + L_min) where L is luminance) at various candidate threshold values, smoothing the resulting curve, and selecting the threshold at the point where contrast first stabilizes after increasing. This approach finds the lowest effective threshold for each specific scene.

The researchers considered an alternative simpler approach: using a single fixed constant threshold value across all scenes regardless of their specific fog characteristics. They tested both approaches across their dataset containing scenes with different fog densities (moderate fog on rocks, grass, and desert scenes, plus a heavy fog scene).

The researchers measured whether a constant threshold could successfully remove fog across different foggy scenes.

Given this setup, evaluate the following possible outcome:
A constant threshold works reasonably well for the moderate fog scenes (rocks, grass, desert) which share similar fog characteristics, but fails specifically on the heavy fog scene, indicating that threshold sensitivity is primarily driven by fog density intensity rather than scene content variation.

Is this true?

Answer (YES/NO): NO